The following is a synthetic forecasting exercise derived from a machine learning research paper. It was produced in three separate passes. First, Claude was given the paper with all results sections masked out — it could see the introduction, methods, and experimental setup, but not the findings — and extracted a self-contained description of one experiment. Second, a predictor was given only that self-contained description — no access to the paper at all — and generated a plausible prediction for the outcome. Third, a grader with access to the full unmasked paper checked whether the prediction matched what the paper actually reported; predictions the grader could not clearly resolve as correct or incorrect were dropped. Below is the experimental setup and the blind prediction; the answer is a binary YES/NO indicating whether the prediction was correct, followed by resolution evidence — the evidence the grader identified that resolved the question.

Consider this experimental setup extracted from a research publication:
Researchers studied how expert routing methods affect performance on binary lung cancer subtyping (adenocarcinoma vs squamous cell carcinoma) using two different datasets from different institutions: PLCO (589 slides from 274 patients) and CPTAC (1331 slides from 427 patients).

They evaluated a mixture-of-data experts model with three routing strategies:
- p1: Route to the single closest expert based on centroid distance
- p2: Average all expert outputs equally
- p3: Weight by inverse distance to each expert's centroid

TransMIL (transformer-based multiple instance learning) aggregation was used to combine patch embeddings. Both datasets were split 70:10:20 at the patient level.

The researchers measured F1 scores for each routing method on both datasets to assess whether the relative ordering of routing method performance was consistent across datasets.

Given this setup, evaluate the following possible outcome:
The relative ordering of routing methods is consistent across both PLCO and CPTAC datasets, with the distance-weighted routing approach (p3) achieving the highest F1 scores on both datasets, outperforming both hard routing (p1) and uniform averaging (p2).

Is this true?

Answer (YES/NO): YES